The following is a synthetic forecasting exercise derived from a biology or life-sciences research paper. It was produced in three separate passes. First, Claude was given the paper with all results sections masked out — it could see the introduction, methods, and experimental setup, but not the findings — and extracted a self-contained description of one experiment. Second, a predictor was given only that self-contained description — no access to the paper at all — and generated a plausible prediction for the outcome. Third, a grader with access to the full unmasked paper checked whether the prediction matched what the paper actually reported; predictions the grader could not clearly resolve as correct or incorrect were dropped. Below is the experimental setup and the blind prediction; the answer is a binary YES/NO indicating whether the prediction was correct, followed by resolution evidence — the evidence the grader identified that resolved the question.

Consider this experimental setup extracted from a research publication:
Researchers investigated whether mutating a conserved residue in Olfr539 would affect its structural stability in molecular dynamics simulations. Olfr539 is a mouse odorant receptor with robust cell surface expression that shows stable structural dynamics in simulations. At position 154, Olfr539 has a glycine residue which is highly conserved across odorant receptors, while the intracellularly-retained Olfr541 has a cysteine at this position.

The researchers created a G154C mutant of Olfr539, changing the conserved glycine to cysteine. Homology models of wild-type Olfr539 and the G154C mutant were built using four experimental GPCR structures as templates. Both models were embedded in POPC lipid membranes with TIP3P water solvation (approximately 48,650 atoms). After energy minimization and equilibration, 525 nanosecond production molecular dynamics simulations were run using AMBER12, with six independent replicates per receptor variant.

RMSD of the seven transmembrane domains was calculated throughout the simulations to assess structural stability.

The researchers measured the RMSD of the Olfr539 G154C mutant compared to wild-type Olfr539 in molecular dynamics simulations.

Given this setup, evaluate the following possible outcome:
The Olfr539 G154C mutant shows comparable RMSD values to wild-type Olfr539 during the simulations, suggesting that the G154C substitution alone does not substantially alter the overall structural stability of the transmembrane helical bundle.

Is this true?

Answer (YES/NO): NO